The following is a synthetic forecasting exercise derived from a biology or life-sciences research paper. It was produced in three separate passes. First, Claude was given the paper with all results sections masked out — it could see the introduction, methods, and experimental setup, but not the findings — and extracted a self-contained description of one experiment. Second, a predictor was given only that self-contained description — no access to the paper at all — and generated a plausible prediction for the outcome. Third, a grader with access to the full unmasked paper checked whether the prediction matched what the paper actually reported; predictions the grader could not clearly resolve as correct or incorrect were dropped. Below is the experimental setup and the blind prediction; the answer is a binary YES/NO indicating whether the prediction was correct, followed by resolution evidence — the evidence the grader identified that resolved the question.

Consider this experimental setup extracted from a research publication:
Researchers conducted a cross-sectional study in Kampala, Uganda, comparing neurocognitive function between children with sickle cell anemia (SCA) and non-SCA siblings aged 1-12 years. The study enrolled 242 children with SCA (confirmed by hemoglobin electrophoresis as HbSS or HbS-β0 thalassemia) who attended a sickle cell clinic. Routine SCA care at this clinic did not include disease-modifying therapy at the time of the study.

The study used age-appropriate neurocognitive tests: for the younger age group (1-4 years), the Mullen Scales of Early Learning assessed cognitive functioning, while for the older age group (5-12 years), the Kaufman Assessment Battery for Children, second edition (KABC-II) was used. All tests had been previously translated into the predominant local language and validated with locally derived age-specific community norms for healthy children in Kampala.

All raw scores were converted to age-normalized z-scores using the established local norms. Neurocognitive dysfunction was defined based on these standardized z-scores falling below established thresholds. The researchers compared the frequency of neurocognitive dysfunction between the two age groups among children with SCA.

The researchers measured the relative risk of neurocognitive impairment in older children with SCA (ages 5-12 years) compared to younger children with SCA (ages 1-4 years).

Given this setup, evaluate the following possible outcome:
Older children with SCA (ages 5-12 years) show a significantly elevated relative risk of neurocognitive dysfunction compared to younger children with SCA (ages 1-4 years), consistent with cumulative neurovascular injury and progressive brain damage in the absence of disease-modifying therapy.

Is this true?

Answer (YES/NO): YES